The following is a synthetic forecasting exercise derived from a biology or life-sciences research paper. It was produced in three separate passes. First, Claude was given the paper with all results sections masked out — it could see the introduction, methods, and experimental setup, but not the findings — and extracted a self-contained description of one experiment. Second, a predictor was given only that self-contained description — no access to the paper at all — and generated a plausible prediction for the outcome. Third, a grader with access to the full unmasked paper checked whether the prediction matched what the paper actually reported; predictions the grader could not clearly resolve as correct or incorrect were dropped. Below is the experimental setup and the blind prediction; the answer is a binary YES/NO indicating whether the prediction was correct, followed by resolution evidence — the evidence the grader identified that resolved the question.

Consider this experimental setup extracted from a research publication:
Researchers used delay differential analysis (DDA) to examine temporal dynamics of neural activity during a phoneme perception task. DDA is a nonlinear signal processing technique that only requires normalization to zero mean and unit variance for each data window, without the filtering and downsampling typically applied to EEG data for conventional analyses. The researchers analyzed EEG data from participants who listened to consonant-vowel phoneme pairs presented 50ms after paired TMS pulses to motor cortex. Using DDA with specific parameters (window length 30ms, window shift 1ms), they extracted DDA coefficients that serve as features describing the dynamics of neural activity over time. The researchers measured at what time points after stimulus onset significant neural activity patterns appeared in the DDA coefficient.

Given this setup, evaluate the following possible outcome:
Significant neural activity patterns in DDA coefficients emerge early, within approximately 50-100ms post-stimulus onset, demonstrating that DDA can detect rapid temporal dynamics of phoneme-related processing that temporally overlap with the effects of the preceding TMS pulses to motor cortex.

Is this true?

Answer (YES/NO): NO